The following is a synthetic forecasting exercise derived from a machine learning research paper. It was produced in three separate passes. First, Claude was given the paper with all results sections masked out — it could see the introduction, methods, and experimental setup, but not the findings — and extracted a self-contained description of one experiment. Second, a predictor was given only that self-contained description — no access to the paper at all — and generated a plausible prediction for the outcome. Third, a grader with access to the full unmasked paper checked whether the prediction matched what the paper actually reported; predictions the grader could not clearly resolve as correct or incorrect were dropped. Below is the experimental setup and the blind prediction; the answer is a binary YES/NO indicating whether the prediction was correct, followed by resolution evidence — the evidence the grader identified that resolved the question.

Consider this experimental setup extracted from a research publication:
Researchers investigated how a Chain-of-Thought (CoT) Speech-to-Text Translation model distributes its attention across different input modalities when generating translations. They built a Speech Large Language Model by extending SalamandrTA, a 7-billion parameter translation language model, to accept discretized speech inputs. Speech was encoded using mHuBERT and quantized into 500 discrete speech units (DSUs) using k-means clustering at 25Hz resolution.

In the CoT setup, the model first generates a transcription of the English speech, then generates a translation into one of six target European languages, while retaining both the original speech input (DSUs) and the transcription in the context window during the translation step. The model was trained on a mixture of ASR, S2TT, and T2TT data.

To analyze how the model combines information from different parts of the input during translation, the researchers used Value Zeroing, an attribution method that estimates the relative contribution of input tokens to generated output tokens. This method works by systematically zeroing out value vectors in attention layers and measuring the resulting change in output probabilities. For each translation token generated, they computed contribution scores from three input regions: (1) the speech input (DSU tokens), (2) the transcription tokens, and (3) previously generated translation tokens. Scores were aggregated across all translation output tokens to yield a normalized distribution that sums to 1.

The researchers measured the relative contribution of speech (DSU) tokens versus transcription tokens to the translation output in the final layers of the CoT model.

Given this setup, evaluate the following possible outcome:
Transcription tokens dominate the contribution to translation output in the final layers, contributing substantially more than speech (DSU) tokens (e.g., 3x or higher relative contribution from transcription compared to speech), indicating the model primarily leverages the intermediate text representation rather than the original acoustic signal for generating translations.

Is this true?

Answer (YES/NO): YES